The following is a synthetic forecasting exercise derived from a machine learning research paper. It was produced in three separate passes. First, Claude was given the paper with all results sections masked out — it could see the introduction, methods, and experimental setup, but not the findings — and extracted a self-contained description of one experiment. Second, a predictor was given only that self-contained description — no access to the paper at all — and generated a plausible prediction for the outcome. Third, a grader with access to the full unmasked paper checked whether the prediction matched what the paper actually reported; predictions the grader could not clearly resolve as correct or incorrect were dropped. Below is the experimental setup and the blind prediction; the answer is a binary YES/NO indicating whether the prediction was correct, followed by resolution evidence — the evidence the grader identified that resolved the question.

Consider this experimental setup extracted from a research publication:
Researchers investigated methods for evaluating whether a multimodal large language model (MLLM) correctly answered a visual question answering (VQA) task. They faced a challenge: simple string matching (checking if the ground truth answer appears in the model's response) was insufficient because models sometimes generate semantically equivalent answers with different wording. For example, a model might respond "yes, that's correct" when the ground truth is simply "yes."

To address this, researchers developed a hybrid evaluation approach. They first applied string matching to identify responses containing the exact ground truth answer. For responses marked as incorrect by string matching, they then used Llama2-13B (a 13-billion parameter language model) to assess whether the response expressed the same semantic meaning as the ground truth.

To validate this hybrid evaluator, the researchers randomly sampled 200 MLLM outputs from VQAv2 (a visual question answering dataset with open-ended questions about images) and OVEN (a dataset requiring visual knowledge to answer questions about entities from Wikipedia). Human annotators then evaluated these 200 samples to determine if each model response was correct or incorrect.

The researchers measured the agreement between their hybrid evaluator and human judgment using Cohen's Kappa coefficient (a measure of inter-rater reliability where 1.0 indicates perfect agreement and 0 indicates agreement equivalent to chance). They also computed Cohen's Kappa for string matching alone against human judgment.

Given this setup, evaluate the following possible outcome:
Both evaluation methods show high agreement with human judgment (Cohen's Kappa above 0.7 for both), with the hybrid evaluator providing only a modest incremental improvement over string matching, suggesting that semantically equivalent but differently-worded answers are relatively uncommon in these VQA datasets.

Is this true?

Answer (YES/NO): NO